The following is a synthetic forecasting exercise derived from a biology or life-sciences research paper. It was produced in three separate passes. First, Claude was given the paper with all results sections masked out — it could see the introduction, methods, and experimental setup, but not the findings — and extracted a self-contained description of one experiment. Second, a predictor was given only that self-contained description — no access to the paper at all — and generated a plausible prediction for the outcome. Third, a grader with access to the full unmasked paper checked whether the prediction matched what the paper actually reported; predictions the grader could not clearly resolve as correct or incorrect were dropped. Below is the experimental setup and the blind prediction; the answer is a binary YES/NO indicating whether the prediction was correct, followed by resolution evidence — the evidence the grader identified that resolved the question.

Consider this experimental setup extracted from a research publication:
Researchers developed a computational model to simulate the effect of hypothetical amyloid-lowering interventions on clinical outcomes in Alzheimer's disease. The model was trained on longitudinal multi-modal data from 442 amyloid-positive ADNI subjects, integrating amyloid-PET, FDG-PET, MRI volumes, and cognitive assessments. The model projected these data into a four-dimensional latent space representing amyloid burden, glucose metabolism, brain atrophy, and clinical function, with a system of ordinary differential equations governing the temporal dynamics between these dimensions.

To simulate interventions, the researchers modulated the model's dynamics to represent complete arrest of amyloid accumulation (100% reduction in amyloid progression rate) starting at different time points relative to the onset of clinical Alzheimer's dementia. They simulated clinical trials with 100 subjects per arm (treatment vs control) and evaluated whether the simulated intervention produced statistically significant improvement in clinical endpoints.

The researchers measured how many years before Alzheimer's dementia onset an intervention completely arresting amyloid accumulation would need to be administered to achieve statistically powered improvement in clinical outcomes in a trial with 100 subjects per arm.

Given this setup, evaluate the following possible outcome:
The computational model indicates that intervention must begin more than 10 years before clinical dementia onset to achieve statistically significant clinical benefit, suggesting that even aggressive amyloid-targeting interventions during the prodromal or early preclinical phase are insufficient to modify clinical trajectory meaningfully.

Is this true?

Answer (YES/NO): YES